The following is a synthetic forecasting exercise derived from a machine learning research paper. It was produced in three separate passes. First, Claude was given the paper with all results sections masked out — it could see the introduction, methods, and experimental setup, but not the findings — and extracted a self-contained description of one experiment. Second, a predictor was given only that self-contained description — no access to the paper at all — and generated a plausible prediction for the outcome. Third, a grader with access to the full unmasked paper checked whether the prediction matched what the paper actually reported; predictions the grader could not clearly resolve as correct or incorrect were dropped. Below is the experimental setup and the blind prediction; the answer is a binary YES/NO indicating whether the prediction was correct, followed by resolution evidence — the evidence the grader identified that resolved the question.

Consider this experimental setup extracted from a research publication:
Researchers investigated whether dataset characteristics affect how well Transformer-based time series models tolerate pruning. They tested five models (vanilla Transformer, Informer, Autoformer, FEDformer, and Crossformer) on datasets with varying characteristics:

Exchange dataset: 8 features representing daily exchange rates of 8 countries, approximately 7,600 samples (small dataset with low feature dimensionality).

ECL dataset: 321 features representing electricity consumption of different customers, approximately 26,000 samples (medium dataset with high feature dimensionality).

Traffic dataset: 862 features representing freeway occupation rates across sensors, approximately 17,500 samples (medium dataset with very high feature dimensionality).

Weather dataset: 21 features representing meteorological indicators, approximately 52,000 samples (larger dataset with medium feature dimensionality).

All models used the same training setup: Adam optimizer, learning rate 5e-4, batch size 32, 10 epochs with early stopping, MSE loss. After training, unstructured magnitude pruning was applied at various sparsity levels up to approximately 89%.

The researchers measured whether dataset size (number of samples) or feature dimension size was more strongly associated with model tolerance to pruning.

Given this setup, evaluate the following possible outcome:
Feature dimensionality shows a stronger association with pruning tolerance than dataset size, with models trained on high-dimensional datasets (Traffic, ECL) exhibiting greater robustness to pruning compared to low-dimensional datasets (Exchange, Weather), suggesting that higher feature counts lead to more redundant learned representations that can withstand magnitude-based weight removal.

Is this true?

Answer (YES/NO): NO